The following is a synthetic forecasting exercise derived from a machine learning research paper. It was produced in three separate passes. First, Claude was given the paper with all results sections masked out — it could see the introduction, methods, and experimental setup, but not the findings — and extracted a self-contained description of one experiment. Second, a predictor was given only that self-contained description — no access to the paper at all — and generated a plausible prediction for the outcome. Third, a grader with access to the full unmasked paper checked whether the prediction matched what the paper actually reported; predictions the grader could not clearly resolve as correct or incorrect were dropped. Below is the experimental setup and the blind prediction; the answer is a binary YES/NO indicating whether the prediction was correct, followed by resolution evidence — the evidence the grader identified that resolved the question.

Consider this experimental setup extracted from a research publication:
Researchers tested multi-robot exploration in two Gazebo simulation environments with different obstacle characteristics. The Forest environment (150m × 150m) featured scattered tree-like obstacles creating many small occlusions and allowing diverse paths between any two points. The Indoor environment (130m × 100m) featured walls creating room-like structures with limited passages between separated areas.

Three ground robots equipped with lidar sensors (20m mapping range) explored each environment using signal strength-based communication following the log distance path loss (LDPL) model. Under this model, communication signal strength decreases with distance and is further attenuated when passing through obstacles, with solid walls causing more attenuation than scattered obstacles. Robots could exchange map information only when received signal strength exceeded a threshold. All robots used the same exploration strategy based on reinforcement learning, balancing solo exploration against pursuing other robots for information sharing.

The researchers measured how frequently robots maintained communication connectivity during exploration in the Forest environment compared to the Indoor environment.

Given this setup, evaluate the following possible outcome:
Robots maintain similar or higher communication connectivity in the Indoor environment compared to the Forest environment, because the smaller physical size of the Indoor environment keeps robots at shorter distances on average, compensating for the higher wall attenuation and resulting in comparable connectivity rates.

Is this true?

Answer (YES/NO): NO